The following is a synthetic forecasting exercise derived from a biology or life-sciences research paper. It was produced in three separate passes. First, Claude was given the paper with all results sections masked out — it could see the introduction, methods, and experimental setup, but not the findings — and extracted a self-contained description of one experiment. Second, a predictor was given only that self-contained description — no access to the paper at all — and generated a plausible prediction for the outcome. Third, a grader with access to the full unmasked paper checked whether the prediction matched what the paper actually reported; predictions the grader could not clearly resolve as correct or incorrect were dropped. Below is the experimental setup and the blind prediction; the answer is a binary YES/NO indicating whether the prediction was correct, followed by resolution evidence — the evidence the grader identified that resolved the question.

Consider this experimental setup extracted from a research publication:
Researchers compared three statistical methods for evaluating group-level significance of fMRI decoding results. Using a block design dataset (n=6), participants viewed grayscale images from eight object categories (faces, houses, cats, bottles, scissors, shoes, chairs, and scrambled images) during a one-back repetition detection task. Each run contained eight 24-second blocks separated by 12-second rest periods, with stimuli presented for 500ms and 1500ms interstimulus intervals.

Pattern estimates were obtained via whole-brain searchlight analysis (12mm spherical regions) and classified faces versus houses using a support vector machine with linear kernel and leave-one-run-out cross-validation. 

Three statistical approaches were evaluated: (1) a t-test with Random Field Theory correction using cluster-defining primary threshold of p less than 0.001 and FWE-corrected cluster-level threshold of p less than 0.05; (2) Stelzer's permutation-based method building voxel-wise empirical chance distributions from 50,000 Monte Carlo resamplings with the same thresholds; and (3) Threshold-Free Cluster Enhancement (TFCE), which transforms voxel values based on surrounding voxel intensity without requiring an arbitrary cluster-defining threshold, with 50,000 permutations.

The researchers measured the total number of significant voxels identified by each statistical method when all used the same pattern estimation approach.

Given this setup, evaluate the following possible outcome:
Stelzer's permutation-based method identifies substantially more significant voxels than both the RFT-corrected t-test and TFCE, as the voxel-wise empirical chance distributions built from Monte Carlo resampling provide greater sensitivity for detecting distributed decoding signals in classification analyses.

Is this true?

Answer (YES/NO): YES